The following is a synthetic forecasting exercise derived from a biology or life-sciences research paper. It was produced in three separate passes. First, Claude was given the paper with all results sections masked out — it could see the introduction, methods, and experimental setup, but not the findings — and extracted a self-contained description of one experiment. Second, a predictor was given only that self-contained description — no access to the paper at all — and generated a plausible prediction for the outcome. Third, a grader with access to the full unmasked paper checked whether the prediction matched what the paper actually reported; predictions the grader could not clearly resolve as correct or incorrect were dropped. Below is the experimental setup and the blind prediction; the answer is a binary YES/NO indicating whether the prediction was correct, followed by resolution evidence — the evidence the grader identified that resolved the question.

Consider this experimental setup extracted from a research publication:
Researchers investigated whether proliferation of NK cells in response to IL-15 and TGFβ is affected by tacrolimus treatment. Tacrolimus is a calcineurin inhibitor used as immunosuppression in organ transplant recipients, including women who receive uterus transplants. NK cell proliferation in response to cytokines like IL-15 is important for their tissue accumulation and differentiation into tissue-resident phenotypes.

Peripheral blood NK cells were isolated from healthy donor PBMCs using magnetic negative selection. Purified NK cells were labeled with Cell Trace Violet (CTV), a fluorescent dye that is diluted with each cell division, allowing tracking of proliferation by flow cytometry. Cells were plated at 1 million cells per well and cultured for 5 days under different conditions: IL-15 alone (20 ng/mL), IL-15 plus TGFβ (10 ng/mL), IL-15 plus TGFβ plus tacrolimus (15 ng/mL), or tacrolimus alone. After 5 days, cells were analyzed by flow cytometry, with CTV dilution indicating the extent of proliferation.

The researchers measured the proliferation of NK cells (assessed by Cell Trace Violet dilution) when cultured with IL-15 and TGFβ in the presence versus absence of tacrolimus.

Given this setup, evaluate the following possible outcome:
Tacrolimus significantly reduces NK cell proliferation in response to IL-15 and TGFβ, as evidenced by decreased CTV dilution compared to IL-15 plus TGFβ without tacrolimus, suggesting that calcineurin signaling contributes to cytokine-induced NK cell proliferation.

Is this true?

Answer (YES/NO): YES